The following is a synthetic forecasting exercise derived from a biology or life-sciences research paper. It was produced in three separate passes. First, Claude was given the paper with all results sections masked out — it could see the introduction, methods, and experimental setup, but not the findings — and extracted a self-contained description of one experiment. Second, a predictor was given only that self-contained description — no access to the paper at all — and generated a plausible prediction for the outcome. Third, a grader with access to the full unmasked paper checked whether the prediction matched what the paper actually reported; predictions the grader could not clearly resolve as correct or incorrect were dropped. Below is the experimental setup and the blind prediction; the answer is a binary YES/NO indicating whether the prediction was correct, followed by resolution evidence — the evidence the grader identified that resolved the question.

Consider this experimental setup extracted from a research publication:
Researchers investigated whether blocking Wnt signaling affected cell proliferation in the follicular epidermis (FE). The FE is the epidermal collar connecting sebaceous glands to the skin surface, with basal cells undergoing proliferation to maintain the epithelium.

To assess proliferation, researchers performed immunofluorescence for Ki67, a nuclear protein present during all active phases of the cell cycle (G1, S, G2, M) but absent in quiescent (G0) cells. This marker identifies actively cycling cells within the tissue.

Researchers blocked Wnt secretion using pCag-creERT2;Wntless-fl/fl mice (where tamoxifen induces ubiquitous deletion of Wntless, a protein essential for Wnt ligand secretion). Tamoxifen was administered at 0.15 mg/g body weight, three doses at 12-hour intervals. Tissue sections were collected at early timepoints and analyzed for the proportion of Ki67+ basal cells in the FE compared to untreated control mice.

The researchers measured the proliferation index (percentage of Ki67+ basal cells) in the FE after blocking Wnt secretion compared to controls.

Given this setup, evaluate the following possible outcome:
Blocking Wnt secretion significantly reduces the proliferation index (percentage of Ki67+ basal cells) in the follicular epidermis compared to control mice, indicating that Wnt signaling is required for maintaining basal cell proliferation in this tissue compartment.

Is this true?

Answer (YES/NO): NO